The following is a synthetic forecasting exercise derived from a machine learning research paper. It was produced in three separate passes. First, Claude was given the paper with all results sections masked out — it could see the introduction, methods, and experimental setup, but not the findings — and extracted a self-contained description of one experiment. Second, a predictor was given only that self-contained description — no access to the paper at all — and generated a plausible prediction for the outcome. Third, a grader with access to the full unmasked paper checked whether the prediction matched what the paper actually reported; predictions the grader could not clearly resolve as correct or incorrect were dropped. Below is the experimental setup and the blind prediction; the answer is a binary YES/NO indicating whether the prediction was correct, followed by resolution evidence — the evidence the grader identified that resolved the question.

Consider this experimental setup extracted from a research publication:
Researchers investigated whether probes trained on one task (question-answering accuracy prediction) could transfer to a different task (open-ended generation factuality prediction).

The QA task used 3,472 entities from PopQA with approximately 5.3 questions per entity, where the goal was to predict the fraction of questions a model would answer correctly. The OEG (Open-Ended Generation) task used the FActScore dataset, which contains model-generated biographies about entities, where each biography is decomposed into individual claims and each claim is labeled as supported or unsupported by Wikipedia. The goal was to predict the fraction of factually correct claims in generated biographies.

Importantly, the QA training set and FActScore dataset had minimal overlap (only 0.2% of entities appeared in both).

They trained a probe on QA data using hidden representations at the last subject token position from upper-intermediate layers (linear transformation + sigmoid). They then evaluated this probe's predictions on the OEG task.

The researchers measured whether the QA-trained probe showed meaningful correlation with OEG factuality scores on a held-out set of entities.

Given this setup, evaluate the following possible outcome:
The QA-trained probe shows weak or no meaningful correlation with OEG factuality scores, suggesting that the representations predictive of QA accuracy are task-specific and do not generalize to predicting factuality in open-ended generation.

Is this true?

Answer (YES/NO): NO